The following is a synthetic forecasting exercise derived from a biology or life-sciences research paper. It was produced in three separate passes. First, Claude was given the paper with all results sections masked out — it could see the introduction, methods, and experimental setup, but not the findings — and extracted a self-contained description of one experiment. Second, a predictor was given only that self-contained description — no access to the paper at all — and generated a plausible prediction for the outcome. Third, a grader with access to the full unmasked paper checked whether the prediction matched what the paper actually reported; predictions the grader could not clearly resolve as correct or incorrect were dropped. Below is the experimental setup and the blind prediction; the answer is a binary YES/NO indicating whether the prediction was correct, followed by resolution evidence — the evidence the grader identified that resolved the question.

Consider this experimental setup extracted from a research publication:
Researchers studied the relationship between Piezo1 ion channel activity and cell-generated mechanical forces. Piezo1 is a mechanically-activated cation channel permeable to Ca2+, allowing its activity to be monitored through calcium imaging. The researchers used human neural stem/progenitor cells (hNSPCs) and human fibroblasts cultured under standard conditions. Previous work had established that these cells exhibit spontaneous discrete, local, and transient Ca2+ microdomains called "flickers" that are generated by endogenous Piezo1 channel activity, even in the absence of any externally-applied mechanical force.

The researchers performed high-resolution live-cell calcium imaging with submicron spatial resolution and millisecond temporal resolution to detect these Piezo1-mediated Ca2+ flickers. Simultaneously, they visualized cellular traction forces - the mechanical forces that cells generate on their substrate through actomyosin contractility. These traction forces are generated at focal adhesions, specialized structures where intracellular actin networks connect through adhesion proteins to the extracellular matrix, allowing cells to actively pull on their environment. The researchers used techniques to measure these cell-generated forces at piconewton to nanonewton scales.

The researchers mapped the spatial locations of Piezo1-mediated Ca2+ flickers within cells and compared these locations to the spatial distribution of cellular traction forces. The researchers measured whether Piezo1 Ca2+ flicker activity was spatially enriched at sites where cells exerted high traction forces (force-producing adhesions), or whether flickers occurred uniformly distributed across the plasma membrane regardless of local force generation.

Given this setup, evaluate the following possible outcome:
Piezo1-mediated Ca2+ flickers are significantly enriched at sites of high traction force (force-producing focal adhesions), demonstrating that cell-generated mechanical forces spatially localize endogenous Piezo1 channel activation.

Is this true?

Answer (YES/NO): YES